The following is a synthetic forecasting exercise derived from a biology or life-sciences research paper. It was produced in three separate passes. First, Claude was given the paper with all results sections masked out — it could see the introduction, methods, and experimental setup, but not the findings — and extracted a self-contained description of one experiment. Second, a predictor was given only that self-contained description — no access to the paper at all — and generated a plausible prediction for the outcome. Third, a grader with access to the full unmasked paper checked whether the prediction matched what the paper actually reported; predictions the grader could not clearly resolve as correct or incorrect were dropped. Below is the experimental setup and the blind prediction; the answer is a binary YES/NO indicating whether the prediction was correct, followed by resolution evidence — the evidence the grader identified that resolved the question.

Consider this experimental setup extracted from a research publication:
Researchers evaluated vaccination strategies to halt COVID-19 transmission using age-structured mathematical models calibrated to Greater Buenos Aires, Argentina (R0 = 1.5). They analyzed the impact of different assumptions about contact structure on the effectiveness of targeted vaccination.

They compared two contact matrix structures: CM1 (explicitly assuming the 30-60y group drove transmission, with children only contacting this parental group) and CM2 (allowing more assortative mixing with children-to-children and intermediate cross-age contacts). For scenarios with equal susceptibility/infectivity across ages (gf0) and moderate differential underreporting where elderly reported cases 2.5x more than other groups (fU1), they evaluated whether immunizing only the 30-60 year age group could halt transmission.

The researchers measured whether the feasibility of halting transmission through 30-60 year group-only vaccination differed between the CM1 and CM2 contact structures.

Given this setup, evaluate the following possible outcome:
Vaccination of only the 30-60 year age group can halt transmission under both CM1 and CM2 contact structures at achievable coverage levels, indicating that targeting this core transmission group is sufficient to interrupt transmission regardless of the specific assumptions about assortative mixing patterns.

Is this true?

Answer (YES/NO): NO